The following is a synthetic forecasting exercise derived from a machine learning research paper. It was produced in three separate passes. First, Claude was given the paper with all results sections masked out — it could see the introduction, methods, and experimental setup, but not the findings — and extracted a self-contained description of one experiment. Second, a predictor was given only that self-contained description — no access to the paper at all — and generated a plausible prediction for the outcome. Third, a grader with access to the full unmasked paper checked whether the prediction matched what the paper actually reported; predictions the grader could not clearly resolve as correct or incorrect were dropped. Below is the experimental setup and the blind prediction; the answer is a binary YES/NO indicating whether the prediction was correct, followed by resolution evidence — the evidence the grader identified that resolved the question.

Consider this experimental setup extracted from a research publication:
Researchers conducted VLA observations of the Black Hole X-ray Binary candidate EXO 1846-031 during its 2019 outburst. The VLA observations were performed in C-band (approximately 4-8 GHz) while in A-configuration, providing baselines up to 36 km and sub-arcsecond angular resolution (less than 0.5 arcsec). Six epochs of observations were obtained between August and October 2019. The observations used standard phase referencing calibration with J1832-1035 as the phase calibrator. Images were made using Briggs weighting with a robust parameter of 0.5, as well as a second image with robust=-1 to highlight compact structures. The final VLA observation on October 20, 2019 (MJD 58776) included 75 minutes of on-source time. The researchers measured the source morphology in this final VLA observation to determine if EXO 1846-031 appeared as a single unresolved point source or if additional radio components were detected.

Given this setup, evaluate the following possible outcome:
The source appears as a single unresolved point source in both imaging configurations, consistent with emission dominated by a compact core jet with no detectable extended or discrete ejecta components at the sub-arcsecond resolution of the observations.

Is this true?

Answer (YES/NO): NO